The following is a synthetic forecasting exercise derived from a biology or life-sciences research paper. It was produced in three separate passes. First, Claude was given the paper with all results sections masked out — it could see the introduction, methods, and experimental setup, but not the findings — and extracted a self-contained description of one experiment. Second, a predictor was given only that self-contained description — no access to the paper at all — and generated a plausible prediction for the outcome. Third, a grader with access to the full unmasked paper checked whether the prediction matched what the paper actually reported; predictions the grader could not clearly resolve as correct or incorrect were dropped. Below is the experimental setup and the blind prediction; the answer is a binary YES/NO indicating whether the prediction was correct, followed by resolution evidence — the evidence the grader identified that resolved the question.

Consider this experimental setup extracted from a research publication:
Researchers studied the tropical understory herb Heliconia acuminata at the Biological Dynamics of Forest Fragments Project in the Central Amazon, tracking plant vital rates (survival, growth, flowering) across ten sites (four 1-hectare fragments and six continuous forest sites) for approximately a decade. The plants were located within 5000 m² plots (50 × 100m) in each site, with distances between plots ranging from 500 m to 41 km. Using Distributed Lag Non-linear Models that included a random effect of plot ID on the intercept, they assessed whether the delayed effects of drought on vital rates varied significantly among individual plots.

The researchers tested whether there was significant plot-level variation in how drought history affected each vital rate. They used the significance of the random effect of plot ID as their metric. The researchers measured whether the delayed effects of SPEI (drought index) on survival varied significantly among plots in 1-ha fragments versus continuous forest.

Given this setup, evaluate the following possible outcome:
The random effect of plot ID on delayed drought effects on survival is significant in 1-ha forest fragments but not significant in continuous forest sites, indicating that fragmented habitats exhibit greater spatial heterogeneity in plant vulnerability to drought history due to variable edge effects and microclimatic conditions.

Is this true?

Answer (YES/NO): NO